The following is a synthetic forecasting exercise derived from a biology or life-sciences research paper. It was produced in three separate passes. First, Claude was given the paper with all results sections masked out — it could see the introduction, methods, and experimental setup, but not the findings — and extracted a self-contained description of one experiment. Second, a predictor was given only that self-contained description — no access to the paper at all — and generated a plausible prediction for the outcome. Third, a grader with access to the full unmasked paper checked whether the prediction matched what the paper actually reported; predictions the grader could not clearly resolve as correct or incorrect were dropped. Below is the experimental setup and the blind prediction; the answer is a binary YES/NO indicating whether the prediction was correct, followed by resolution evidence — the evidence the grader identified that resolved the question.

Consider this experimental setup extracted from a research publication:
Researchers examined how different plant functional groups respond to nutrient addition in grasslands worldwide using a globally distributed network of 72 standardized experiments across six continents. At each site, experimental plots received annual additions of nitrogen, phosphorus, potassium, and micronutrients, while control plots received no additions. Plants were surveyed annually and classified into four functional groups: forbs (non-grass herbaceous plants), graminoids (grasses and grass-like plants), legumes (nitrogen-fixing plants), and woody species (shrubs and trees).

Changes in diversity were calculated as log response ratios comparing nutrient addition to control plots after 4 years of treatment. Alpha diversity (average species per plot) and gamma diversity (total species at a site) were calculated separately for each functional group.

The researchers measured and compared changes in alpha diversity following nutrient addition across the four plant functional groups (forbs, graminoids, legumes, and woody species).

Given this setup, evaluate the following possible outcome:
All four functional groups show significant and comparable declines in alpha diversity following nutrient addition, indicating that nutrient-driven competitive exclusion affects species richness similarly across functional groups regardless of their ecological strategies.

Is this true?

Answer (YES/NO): NO